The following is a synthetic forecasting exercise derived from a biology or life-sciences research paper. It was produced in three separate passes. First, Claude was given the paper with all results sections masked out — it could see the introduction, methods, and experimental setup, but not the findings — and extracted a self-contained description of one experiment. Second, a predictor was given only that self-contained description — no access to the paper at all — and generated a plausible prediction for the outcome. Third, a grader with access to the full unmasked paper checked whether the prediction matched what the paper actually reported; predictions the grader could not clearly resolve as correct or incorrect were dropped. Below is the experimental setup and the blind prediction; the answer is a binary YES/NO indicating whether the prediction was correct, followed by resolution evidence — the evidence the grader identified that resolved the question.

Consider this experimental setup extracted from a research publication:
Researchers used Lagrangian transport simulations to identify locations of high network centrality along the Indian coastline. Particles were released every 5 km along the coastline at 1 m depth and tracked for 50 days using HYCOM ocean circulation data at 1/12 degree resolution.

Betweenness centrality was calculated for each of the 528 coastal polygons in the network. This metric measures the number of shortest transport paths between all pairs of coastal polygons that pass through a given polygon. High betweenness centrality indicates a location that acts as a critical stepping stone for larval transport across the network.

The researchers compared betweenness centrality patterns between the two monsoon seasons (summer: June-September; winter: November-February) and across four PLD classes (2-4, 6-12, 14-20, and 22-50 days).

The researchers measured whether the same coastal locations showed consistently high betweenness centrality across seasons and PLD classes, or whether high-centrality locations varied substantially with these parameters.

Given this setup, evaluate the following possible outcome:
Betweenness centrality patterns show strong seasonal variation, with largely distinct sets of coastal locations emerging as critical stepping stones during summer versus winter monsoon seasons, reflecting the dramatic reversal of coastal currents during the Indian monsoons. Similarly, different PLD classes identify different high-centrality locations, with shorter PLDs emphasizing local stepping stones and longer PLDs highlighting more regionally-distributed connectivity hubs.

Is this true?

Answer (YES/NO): NO